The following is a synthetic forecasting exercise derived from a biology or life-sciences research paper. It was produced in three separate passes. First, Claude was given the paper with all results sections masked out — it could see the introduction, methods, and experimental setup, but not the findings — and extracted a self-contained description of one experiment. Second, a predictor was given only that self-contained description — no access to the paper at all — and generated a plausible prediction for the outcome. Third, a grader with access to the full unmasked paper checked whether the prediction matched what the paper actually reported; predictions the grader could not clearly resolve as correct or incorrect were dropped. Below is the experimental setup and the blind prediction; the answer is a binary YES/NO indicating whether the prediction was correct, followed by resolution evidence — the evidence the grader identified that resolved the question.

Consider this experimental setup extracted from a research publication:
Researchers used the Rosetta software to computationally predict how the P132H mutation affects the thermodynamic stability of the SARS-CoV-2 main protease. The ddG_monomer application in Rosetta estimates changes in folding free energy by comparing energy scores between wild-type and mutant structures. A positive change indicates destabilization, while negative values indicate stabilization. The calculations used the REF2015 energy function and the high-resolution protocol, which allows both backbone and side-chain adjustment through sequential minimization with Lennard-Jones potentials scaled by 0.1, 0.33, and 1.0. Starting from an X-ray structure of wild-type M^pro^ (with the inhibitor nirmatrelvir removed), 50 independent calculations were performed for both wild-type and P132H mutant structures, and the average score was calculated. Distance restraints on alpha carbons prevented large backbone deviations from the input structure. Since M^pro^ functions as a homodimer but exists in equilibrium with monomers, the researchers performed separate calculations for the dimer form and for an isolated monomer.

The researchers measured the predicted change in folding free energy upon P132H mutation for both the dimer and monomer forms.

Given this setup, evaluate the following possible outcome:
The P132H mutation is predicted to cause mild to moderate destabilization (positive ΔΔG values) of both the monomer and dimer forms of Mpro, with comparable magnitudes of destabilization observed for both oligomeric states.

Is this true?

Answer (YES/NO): YES